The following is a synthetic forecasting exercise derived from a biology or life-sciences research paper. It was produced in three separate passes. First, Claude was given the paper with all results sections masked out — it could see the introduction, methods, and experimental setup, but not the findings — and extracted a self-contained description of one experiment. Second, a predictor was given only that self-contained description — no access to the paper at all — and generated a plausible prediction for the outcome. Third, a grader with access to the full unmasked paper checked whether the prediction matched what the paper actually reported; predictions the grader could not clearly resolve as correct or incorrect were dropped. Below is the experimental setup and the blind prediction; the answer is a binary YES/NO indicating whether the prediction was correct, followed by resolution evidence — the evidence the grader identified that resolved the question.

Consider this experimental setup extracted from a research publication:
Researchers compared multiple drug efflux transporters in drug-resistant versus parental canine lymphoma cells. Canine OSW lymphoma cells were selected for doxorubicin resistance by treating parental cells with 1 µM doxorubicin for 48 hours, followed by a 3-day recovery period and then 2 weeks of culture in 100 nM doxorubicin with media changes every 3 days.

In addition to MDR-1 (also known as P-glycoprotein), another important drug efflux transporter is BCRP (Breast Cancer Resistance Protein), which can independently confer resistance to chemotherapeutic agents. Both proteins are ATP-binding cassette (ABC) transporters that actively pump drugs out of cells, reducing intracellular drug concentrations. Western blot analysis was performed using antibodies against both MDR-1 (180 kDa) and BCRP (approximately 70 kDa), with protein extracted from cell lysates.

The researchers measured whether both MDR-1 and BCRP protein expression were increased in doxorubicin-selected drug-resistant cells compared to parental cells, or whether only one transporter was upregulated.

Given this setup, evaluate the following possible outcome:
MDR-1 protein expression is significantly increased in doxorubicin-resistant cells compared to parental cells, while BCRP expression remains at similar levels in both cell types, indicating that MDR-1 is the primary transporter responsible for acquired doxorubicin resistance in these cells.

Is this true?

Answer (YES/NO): NO